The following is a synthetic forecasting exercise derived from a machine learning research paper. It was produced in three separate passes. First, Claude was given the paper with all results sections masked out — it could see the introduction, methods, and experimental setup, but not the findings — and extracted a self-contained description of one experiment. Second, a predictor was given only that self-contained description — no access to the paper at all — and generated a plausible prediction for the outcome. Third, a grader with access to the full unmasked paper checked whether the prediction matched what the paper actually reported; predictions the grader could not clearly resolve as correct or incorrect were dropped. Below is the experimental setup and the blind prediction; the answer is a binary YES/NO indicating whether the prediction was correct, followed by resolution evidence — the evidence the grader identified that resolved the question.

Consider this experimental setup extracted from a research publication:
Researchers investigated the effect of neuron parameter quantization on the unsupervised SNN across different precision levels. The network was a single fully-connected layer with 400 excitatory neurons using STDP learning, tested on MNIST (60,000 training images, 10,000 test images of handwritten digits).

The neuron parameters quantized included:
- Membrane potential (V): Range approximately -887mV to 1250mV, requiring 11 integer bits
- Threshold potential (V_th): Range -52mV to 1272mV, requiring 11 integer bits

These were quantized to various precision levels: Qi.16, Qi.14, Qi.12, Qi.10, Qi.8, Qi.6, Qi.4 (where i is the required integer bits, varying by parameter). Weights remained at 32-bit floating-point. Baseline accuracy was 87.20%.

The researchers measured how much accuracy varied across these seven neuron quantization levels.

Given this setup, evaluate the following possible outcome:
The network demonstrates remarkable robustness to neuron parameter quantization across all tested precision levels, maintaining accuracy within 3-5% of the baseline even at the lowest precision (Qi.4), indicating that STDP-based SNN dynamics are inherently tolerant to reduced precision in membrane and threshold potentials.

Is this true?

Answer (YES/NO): YES